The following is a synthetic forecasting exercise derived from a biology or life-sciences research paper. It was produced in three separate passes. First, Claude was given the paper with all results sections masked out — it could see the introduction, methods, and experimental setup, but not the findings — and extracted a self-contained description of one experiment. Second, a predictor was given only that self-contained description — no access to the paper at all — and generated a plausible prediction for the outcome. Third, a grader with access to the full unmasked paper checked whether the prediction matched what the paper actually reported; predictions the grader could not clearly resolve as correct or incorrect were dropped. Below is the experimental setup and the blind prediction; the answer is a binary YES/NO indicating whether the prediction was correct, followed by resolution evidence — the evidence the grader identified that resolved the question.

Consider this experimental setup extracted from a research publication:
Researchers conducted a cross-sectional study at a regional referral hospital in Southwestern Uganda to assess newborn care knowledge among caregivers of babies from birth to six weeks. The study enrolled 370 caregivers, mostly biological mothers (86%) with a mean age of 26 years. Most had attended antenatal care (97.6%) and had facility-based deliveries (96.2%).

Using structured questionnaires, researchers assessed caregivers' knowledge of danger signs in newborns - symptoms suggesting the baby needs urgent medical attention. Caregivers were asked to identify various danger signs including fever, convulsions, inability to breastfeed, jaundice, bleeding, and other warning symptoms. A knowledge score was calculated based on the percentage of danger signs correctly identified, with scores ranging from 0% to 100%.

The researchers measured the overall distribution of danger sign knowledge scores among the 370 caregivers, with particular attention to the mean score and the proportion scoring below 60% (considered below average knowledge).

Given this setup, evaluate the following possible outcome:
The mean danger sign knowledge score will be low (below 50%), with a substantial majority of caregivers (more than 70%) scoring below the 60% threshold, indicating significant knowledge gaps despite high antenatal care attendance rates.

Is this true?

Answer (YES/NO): NO